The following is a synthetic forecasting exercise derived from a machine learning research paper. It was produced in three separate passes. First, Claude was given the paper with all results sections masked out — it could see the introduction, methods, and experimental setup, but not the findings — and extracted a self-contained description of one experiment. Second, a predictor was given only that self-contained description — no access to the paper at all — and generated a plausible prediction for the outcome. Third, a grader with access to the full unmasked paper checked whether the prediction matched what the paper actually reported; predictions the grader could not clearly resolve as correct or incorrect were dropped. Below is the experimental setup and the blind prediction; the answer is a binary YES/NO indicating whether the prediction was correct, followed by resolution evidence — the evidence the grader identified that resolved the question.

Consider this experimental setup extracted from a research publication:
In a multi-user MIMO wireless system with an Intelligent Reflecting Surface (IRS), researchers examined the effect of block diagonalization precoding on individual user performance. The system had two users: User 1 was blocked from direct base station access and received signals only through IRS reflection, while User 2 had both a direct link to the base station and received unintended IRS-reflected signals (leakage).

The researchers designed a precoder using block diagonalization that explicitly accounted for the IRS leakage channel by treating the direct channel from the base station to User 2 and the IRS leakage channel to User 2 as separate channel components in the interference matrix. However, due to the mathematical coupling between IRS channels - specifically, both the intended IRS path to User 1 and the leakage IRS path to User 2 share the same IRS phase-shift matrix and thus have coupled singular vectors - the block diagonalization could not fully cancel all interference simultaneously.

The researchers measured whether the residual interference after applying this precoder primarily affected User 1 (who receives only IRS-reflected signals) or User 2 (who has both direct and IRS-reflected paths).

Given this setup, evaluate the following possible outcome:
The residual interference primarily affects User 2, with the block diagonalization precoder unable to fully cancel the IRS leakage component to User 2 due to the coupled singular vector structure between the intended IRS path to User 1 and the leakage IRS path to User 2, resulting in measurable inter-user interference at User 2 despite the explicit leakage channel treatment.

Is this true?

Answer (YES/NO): NO